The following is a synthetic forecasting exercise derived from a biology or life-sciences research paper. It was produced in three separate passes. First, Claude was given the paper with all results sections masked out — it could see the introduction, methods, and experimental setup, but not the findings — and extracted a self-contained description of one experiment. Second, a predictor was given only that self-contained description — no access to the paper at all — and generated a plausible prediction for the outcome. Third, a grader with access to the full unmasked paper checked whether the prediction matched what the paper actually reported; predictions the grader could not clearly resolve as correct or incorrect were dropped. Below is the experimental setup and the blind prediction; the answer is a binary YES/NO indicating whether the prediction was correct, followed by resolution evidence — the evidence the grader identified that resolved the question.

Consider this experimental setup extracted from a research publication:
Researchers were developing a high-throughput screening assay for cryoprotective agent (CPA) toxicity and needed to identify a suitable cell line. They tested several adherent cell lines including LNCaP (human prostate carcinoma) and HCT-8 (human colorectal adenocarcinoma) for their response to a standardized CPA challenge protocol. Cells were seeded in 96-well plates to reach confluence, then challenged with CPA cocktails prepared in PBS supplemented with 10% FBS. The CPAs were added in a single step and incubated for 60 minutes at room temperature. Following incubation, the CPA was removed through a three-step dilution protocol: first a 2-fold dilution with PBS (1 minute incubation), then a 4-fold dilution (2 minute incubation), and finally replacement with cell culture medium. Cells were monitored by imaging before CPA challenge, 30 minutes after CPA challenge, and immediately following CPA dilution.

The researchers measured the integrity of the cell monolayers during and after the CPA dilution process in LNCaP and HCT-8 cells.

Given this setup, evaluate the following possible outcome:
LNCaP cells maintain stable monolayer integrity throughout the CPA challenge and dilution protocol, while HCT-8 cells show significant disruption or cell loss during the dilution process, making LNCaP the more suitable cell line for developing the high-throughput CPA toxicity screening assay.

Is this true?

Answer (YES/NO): NO